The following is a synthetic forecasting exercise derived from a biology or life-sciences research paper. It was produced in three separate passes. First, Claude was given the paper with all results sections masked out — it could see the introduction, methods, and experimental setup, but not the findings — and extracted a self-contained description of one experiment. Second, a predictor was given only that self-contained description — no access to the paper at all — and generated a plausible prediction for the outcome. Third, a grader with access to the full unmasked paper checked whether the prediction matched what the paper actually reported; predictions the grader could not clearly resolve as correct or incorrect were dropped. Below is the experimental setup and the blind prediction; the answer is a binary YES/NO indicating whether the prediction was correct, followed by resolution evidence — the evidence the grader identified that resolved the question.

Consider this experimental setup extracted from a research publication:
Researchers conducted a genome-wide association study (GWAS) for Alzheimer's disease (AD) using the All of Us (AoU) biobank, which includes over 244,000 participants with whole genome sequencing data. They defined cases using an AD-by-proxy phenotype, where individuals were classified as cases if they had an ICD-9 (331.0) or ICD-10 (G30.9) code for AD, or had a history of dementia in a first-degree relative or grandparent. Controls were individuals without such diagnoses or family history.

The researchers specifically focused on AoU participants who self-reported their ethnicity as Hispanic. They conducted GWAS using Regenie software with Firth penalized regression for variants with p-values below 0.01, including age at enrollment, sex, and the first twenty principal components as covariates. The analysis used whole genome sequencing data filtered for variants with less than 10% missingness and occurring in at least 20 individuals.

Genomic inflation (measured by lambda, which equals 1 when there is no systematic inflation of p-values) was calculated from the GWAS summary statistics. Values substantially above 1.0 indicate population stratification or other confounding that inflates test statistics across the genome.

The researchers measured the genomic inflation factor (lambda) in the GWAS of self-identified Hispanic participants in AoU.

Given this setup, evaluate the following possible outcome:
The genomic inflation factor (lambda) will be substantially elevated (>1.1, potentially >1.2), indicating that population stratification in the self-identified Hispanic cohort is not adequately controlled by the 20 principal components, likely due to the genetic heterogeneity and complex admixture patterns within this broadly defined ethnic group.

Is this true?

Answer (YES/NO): YES